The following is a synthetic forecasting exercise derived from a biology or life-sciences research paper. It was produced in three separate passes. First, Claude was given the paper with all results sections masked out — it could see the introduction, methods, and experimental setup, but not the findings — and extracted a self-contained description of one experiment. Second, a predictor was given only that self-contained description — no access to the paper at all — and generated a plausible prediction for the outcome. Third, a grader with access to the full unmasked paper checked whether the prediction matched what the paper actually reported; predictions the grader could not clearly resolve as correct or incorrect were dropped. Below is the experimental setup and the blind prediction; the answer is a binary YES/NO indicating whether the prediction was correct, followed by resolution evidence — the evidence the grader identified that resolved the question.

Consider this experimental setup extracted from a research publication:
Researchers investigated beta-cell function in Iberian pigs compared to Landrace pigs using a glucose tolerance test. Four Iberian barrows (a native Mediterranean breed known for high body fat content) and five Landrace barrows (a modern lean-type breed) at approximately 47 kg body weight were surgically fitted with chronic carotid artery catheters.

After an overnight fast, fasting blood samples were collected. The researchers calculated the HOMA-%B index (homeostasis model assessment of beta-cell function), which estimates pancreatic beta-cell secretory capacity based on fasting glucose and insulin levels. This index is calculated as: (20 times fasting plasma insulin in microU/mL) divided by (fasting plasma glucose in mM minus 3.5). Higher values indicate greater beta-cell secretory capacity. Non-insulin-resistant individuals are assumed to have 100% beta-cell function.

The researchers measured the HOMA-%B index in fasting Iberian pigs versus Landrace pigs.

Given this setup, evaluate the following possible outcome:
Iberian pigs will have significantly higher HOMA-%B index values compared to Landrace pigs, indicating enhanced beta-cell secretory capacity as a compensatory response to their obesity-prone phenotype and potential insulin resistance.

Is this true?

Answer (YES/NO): YES